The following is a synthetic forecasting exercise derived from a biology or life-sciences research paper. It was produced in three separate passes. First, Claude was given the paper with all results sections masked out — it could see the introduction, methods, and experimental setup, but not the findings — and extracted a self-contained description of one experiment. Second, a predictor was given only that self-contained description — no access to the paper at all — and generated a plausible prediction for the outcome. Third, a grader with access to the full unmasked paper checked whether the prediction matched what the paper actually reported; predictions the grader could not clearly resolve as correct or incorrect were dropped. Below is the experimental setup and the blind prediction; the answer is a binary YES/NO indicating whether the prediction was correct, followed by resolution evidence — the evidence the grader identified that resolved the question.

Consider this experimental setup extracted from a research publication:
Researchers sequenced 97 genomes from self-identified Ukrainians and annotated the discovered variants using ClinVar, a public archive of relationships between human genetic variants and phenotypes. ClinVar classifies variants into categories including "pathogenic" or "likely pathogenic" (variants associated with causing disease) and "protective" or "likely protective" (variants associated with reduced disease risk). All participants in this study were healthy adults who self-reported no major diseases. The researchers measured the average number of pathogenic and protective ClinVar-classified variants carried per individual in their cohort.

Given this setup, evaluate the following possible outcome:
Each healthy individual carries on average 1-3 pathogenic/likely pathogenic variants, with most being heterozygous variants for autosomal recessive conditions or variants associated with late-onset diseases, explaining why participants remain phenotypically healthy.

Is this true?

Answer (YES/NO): NO